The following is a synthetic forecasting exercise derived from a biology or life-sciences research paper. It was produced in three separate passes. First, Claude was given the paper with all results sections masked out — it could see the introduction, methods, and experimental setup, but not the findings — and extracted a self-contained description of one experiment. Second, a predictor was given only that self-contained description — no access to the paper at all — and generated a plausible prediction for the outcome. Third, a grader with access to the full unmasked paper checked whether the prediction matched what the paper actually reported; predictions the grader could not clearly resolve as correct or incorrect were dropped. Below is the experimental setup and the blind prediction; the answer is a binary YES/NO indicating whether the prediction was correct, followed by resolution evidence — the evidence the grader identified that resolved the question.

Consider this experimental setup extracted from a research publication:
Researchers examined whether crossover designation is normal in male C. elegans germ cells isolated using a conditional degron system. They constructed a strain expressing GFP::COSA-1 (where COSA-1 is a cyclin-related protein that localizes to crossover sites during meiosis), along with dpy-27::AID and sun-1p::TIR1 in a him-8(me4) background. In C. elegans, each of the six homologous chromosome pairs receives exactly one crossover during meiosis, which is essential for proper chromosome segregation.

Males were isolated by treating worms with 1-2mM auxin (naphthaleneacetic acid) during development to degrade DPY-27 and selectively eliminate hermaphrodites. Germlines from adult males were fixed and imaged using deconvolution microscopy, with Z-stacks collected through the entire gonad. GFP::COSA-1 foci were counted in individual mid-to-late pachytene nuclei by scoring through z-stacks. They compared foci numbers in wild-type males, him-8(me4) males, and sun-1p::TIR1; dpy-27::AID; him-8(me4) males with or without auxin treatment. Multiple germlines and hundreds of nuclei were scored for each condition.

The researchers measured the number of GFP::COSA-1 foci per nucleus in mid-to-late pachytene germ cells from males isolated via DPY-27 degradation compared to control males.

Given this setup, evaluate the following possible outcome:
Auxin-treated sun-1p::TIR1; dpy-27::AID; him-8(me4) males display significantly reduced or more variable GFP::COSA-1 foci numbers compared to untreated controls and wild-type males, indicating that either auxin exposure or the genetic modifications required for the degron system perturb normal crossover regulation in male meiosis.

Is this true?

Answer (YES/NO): NO